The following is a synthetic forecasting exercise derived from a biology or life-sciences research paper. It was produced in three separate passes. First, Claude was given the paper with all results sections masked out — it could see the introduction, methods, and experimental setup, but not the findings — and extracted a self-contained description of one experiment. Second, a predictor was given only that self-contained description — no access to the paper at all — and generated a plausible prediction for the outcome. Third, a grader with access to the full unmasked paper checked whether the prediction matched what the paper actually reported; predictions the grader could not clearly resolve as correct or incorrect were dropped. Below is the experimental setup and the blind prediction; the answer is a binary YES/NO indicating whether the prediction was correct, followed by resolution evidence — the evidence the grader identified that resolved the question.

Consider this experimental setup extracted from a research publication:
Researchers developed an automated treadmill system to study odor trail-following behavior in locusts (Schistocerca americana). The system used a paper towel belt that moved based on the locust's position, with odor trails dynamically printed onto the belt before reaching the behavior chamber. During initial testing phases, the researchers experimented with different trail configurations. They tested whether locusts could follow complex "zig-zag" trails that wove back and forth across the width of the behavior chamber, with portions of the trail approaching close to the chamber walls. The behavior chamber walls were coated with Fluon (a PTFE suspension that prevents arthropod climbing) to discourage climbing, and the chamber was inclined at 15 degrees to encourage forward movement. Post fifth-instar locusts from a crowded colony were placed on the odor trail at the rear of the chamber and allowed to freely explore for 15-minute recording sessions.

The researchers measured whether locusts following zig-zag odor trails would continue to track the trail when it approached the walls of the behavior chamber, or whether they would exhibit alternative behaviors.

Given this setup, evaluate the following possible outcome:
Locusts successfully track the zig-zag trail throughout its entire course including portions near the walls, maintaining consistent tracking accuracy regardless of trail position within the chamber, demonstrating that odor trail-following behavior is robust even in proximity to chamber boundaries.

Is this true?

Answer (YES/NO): NO